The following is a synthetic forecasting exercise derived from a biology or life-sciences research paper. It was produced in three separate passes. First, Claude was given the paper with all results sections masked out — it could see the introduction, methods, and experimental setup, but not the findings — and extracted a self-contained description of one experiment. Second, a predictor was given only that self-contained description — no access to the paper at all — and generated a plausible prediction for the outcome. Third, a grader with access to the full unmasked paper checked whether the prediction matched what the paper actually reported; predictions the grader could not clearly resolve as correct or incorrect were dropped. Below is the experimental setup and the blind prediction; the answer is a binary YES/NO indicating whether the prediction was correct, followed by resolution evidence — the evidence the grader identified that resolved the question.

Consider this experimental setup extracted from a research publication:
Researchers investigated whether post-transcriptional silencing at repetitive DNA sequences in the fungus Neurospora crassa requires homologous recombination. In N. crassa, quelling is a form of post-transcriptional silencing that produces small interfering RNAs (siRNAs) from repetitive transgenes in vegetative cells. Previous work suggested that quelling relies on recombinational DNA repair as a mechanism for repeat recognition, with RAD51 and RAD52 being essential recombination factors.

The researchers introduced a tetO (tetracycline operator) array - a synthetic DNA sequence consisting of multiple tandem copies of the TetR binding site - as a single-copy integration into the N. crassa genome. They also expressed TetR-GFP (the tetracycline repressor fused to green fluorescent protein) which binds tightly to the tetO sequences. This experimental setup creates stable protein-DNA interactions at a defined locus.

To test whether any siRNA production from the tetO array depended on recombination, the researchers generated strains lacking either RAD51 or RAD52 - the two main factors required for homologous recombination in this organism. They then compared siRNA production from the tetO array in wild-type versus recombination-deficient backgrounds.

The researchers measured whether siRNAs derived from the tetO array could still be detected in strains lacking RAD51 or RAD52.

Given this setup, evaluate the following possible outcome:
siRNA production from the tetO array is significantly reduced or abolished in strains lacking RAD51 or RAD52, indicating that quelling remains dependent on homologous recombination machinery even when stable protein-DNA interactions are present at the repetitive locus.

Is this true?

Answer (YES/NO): NO